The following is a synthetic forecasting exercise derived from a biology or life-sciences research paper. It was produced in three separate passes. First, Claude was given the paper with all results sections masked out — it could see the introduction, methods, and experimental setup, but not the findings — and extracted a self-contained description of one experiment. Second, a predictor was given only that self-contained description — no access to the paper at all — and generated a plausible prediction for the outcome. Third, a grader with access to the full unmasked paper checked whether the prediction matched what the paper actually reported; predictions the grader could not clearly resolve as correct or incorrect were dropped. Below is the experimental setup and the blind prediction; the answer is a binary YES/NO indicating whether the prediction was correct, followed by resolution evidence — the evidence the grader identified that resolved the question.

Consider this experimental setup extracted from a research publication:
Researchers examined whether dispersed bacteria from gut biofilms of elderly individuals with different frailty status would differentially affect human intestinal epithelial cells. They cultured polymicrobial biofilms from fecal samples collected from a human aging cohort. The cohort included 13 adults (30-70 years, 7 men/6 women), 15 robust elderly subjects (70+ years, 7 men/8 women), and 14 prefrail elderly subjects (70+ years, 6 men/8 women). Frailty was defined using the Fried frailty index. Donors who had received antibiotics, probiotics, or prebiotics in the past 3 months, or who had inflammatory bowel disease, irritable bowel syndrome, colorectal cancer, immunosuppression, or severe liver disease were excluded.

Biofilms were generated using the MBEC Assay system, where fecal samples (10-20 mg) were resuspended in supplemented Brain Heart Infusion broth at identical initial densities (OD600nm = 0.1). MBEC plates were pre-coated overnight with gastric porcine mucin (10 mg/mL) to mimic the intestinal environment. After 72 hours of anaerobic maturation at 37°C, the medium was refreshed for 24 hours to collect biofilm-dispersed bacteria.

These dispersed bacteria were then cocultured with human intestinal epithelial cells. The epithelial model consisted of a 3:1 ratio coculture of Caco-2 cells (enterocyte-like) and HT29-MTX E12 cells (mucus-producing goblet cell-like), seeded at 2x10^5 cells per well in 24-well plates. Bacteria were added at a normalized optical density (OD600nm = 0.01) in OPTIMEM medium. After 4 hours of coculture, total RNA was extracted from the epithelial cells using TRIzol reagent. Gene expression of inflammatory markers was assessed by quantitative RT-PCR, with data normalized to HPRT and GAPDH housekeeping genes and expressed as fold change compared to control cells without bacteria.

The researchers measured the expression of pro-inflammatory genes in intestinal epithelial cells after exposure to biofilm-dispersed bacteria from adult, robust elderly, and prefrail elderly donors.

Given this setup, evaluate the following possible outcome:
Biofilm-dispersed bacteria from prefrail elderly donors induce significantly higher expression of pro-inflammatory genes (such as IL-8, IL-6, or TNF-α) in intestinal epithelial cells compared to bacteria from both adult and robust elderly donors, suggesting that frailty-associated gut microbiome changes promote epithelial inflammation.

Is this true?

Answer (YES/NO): YES